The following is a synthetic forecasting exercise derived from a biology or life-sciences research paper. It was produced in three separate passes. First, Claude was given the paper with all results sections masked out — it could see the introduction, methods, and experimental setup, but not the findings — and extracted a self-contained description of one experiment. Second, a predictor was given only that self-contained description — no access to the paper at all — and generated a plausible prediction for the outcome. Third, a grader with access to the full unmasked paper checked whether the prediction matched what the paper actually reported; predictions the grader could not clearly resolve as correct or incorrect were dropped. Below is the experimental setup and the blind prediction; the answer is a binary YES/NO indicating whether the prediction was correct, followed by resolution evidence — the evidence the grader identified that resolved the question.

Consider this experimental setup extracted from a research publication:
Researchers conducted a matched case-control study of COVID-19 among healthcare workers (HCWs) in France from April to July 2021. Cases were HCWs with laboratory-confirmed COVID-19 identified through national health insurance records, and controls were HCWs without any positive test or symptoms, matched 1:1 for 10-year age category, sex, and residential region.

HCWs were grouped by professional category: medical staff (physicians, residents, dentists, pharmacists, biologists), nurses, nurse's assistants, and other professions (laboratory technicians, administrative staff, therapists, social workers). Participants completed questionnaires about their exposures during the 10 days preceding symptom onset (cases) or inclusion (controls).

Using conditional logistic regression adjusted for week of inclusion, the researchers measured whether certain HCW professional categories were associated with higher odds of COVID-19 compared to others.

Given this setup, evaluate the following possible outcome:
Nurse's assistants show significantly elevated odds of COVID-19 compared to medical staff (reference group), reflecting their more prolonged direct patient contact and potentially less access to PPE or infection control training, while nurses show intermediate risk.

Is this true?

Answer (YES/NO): NO